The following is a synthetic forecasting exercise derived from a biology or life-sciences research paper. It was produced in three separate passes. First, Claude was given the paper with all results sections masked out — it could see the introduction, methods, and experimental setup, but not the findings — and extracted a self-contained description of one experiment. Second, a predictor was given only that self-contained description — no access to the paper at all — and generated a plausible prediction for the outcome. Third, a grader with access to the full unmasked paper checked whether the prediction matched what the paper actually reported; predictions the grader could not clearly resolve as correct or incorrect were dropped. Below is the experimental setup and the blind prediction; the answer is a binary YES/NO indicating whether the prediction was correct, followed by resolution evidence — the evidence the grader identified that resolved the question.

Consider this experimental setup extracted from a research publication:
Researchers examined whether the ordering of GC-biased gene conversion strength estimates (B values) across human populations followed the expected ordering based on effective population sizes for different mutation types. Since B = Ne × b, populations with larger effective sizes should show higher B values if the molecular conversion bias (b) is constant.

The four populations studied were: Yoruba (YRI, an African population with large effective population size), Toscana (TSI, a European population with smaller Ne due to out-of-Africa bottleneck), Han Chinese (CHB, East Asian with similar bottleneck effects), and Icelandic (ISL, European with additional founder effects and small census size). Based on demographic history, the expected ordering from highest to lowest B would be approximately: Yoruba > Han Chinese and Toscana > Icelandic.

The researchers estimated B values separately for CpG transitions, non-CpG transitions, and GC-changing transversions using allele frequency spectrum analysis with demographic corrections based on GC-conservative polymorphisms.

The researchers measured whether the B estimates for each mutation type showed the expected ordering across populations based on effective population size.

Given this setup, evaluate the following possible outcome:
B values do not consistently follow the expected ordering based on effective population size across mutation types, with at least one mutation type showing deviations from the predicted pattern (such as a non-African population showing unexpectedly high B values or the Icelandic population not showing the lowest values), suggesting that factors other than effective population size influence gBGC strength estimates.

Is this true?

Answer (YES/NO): YES